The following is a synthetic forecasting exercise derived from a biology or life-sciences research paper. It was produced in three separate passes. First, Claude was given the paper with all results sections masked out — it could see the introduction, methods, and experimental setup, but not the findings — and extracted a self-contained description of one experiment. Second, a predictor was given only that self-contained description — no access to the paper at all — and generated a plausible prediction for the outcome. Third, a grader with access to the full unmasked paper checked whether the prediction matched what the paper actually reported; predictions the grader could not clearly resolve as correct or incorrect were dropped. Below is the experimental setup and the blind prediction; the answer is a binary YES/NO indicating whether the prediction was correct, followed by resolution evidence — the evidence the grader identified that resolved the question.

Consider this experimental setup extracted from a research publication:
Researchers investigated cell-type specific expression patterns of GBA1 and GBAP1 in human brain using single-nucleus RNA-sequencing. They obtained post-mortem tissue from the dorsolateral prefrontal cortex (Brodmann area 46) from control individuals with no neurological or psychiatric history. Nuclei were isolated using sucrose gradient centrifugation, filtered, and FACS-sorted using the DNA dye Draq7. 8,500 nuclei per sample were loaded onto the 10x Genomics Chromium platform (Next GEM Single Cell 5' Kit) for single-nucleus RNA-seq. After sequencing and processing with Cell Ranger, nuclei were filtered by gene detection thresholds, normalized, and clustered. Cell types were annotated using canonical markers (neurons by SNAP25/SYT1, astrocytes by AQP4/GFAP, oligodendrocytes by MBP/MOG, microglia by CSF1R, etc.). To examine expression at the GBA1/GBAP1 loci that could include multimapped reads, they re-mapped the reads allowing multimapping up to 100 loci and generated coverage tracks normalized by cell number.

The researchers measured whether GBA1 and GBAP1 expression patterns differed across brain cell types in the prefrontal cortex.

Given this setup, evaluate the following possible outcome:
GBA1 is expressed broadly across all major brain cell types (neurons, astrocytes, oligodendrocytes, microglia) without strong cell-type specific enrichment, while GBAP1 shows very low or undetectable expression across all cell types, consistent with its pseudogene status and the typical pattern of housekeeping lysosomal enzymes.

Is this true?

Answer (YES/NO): NO